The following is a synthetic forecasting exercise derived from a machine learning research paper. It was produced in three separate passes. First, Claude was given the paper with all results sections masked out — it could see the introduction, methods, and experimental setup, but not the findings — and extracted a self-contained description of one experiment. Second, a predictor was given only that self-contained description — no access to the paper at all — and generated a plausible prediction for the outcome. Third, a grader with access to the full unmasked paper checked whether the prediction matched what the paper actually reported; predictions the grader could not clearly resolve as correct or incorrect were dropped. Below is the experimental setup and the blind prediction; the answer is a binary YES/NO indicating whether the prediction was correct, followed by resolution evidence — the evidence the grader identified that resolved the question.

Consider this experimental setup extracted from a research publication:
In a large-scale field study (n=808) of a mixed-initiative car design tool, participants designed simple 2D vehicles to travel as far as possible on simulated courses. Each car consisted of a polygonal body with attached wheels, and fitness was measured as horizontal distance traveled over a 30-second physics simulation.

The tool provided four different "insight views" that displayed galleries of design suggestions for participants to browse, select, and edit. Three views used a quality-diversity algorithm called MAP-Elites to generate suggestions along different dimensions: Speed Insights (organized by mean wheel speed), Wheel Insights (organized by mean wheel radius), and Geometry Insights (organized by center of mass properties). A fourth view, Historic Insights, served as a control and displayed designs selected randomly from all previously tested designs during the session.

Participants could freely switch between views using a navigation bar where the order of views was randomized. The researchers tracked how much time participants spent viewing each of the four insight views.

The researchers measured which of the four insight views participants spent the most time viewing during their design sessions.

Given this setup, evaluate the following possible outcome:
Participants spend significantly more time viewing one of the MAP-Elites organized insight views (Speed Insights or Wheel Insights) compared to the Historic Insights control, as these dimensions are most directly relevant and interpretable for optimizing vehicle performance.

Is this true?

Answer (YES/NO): NO